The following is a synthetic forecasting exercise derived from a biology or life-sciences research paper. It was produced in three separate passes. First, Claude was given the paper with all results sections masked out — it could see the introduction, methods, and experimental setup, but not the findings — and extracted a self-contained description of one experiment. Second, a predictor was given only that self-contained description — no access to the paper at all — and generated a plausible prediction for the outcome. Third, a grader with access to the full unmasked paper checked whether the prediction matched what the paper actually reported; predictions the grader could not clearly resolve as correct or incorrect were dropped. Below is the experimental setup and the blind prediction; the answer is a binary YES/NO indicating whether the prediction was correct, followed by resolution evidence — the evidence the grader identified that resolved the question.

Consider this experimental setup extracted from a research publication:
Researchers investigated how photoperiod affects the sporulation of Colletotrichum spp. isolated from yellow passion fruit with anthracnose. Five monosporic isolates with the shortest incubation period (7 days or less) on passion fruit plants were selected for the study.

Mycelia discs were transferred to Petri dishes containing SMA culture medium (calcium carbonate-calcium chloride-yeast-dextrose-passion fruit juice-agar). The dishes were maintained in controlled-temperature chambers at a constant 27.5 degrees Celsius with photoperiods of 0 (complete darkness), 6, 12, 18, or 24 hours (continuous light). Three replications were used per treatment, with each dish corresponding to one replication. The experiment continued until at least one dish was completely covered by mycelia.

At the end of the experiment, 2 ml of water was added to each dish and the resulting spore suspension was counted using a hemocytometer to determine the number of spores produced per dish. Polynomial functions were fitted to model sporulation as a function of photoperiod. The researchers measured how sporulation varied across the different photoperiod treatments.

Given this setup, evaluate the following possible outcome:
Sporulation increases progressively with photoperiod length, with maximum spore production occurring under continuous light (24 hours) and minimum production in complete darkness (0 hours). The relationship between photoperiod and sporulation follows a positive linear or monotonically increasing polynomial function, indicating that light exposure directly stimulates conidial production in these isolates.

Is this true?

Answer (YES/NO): NO